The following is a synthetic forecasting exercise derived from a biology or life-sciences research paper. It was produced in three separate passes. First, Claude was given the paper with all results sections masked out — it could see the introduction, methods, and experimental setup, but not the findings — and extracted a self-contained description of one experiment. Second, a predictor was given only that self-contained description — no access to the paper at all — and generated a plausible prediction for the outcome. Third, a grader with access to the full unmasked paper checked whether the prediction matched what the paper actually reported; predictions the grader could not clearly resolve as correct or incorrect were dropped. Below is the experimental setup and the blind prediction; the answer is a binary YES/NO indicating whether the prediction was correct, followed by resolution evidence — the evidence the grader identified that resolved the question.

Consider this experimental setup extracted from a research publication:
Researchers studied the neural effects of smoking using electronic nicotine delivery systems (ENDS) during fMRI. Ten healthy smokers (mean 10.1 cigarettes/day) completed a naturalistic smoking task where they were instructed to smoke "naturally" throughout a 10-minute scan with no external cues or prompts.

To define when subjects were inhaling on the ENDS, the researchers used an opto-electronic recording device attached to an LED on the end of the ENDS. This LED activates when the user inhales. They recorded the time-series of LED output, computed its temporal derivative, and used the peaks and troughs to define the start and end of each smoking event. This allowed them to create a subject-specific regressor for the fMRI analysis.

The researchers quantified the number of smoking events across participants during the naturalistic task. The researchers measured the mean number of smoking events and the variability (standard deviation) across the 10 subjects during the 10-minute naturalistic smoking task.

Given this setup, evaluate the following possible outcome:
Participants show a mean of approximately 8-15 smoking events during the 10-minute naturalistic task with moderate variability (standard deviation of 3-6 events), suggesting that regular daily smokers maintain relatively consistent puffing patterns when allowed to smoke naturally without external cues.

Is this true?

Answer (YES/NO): NO